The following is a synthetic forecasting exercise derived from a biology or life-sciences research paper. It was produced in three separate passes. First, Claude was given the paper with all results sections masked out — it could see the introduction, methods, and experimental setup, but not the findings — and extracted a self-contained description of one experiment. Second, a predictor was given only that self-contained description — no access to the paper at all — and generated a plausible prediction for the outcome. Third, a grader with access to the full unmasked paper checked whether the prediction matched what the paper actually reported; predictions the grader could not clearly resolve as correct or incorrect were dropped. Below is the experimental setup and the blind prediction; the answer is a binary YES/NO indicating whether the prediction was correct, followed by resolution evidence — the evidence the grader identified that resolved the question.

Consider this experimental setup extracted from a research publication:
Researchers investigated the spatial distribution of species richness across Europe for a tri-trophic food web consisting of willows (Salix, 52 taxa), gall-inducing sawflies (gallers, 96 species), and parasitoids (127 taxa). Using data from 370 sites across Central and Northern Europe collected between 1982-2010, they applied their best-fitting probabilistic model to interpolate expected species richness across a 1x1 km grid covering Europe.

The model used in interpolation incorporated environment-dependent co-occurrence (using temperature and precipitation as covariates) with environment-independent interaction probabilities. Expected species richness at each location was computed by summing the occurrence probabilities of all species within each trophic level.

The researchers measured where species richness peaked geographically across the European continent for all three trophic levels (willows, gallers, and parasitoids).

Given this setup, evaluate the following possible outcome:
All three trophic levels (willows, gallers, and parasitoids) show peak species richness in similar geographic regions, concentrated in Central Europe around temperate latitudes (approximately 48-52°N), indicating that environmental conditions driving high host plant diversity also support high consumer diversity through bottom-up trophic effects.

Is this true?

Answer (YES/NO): NO